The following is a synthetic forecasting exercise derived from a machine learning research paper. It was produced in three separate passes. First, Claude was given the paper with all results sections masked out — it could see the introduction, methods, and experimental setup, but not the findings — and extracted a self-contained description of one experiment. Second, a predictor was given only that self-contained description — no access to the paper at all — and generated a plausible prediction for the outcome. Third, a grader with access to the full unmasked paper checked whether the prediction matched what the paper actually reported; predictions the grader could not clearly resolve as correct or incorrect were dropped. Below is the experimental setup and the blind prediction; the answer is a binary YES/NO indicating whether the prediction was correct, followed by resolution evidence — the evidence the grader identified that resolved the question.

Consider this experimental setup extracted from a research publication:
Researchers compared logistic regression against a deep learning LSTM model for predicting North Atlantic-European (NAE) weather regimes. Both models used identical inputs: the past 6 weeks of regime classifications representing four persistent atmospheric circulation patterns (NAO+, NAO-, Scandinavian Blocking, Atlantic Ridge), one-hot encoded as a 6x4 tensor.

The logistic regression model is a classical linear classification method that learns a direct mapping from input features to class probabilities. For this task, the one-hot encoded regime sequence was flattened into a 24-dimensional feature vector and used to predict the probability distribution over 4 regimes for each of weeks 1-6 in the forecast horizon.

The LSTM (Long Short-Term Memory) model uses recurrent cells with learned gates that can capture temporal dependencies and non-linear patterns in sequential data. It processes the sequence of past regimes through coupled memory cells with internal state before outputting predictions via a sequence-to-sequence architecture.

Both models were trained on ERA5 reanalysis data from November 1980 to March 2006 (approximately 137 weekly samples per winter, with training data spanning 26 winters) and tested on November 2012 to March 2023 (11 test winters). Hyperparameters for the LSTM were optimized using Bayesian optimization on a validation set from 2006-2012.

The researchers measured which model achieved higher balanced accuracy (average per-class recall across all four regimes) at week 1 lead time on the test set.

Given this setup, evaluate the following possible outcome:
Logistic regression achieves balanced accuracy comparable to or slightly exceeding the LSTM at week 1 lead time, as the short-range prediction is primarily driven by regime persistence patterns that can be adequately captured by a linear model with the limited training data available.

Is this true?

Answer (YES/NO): NO